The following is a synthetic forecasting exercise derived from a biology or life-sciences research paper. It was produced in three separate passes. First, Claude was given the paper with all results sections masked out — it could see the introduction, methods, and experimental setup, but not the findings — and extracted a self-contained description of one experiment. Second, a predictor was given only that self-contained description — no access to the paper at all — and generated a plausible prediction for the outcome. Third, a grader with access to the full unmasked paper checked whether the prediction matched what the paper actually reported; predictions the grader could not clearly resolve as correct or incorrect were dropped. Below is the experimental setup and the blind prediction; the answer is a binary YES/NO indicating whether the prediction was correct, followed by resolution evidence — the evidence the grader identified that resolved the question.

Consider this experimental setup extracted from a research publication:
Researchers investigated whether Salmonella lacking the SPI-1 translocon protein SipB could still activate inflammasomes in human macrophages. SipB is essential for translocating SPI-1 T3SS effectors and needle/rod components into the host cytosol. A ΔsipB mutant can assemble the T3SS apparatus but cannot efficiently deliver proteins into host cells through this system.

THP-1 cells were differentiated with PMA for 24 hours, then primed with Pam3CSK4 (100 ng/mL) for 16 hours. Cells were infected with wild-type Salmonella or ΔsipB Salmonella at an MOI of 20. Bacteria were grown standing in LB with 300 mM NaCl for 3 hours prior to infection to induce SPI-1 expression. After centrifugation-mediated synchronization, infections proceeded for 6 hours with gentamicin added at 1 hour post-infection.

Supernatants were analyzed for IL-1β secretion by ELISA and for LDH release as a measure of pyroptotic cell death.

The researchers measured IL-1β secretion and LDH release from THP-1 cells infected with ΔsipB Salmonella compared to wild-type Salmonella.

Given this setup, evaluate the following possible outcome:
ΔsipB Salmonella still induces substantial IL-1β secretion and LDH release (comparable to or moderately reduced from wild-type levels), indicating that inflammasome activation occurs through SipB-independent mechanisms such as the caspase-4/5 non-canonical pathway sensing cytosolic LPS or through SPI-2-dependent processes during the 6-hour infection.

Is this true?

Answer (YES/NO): NO